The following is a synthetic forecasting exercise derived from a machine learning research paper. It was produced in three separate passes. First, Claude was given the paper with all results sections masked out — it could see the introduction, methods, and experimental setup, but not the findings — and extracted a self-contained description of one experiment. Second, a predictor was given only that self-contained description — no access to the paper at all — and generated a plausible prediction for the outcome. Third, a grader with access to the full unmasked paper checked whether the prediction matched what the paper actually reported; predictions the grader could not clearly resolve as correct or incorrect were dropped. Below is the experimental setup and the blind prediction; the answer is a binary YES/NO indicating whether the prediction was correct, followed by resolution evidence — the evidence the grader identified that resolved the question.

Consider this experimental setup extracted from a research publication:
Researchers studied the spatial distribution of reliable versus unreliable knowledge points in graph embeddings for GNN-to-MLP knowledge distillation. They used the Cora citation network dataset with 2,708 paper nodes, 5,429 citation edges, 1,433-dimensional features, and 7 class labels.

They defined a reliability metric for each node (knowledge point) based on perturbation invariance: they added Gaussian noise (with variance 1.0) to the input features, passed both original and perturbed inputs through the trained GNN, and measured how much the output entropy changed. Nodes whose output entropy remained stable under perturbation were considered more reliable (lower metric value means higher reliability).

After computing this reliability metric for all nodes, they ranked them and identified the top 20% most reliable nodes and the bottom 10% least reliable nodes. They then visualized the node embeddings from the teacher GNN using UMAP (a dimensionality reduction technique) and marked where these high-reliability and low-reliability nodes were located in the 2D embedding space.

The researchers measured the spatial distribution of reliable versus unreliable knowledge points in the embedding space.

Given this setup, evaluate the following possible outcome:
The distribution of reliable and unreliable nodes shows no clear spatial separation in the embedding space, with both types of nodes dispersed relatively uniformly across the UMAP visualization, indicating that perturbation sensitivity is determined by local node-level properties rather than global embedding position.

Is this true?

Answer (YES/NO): NO